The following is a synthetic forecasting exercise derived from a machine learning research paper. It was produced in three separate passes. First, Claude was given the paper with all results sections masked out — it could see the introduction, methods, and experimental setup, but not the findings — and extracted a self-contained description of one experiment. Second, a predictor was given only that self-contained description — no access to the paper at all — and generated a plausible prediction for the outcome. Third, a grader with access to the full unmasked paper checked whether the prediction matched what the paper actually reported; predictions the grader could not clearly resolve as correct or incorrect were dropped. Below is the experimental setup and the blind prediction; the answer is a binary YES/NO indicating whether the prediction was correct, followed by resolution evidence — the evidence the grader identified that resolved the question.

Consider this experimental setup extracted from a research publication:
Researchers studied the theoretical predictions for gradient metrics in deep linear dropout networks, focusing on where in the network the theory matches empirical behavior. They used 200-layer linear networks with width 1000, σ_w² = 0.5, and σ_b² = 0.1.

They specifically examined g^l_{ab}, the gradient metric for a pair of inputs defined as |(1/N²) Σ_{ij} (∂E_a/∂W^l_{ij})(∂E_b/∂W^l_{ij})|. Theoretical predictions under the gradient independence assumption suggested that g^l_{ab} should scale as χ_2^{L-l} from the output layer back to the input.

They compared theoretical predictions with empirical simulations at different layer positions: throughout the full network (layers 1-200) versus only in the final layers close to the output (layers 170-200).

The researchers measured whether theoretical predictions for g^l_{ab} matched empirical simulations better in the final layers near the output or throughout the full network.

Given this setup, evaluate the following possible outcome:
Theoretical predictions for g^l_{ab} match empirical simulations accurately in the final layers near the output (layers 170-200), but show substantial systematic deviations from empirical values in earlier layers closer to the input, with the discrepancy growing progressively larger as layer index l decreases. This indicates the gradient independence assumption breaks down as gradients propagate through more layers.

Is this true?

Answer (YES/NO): YES